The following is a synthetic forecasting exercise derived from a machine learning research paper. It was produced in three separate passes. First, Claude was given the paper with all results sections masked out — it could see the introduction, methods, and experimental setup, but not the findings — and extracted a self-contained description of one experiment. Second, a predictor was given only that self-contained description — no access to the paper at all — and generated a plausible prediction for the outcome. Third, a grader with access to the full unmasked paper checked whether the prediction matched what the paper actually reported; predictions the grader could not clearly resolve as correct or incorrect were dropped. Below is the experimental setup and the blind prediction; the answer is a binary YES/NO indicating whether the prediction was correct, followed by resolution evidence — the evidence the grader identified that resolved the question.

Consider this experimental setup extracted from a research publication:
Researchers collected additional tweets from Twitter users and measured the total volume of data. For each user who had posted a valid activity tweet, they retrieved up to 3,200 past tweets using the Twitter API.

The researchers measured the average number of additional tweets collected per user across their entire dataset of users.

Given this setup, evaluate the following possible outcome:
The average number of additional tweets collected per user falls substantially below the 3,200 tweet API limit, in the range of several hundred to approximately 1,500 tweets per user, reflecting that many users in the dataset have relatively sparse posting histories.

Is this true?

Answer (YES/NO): YES